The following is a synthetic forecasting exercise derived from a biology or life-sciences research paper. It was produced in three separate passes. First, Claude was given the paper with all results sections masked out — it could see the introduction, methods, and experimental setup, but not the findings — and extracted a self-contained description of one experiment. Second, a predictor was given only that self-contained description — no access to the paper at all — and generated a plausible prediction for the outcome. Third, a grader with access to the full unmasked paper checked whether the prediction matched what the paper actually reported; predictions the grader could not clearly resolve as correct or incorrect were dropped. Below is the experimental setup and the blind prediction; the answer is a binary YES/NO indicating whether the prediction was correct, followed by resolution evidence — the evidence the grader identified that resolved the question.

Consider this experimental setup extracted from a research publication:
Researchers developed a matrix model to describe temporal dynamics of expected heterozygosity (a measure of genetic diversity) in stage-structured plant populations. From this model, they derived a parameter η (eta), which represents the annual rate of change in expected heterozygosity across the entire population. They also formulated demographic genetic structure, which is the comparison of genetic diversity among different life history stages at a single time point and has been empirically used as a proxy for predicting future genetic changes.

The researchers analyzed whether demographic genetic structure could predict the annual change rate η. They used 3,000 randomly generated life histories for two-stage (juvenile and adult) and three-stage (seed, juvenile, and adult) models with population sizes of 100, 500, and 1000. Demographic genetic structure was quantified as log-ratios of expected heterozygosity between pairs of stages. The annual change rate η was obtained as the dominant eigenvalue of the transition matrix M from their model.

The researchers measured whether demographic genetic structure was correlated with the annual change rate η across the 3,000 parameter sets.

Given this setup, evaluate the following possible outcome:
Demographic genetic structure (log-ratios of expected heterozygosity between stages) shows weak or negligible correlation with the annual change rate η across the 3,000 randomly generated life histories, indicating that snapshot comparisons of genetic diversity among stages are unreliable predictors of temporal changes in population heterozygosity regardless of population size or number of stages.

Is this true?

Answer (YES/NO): YES